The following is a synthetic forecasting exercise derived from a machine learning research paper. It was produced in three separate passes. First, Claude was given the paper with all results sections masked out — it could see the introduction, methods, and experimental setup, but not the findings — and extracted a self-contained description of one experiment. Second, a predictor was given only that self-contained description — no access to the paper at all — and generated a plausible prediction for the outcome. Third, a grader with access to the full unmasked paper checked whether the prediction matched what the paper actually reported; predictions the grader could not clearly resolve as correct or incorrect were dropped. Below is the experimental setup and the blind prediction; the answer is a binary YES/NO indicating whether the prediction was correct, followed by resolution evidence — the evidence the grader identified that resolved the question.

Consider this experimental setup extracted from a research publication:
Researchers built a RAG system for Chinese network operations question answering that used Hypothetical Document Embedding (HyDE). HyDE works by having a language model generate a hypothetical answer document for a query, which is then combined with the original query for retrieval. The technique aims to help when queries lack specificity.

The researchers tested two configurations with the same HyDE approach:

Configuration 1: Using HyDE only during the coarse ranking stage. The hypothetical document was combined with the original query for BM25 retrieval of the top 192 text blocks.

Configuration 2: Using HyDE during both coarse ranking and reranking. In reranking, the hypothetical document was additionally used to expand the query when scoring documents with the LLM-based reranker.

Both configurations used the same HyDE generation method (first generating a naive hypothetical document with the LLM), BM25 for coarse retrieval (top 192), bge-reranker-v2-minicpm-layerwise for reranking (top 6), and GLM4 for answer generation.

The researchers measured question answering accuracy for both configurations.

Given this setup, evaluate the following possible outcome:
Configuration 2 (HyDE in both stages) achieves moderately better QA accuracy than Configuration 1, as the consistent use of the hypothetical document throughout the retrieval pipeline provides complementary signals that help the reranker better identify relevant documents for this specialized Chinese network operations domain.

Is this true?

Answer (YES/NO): NO